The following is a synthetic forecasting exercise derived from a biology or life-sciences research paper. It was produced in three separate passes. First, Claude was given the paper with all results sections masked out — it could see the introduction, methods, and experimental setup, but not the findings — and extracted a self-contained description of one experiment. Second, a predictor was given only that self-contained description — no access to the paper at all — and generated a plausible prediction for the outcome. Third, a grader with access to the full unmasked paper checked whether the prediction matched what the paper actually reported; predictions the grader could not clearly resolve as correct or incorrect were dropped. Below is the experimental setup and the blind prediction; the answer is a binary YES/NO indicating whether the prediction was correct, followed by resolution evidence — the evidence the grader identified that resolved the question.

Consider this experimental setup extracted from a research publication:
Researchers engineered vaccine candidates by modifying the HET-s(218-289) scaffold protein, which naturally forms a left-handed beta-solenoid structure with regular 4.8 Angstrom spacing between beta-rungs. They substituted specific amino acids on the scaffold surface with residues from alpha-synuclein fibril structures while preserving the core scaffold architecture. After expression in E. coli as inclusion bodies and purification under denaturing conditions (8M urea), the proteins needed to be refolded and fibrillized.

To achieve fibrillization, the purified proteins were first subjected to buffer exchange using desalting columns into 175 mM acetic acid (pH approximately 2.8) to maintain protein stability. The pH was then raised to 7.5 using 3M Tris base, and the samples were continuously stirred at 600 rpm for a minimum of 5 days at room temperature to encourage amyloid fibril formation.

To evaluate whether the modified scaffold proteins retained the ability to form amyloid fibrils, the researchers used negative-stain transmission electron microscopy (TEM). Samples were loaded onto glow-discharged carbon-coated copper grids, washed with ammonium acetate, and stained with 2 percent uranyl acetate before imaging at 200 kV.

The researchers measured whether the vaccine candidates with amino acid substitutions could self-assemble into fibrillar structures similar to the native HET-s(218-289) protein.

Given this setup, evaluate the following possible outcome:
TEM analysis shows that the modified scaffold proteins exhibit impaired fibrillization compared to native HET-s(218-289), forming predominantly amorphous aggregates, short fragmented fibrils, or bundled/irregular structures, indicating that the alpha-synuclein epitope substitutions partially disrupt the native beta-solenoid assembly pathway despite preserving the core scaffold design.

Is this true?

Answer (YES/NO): NO